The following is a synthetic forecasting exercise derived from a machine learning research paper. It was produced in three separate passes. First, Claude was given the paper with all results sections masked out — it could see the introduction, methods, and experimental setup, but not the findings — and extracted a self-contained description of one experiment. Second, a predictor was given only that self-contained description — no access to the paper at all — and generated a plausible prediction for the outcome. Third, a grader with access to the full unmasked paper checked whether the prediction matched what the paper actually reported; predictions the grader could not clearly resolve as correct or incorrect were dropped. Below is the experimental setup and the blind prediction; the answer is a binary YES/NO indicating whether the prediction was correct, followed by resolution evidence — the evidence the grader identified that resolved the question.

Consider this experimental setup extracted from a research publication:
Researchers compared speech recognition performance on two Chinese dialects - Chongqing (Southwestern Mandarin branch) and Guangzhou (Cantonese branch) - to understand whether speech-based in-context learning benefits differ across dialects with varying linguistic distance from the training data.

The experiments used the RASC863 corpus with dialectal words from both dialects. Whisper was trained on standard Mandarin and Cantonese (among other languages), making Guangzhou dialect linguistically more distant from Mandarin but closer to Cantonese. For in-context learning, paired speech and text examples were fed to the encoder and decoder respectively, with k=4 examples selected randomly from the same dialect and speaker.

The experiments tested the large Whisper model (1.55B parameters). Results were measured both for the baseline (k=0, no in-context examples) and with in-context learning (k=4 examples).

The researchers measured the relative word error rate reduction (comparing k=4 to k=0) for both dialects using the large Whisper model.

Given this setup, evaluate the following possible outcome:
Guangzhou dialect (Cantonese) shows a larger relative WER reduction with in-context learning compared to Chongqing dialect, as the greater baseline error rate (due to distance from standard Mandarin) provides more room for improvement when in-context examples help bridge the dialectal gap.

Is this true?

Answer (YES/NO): YES